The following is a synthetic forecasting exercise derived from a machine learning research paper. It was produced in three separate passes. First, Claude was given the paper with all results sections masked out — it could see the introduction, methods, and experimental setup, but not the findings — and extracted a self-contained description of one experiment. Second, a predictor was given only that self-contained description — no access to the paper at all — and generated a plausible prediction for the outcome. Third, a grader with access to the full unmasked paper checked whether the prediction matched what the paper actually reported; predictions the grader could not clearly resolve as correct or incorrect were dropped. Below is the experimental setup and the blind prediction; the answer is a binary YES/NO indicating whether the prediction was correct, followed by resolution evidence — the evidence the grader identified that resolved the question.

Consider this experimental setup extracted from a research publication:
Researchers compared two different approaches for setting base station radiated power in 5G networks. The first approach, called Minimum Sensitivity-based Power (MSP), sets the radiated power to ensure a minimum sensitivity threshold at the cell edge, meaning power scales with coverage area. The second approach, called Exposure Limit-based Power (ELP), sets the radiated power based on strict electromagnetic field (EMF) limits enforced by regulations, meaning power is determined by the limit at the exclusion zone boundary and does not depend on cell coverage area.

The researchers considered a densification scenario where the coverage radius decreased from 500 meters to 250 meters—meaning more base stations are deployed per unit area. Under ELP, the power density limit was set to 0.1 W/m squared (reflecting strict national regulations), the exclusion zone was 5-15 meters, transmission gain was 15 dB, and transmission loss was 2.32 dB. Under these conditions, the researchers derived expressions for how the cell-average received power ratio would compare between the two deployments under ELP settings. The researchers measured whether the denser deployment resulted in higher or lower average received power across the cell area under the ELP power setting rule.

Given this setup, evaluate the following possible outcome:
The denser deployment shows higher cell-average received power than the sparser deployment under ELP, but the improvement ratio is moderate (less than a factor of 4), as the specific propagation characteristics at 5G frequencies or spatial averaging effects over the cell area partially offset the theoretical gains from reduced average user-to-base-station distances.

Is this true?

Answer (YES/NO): YES